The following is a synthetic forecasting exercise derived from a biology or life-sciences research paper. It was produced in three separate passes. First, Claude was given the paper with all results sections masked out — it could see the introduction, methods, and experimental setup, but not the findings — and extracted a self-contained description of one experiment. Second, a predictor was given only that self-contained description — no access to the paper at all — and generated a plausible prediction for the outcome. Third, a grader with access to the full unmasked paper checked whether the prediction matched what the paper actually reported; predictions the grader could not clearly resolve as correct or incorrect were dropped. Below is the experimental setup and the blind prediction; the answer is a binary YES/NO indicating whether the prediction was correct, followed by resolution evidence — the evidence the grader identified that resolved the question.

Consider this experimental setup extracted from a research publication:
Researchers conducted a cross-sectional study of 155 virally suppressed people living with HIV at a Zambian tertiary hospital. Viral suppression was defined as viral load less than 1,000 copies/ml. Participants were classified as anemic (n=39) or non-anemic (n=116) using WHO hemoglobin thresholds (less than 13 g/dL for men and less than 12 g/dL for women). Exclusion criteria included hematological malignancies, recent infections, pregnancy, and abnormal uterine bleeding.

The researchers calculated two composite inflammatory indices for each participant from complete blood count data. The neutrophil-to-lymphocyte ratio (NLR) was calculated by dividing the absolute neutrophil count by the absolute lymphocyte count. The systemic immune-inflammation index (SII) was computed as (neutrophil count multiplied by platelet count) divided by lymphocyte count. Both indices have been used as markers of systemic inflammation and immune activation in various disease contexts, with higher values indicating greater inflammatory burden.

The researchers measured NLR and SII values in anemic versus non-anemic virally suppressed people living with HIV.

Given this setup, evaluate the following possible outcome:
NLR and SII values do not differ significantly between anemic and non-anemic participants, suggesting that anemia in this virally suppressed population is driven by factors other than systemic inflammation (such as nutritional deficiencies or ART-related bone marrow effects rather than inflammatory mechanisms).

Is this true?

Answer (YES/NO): YES